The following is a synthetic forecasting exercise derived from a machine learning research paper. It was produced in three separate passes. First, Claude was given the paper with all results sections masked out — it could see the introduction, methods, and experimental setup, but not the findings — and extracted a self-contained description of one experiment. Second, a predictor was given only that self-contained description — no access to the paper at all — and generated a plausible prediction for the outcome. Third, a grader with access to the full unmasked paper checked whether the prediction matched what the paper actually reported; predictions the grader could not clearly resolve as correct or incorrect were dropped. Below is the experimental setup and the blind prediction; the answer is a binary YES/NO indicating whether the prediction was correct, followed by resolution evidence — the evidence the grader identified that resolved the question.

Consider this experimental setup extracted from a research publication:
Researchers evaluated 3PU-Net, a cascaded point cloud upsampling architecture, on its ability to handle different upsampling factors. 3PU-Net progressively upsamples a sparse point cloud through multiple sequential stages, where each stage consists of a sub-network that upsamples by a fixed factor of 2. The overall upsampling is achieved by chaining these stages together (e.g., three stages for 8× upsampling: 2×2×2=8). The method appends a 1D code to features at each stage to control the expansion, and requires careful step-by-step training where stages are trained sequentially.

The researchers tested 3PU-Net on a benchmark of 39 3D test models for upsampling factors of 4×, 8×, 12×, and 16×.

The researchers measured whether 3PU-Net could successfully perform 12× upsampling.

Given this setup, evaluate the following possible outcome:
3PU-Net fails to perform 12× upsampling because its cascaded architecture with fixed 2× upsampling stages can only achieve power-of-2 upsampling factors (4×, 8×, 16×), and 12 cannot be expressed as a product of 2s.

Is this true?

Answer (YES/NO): YES